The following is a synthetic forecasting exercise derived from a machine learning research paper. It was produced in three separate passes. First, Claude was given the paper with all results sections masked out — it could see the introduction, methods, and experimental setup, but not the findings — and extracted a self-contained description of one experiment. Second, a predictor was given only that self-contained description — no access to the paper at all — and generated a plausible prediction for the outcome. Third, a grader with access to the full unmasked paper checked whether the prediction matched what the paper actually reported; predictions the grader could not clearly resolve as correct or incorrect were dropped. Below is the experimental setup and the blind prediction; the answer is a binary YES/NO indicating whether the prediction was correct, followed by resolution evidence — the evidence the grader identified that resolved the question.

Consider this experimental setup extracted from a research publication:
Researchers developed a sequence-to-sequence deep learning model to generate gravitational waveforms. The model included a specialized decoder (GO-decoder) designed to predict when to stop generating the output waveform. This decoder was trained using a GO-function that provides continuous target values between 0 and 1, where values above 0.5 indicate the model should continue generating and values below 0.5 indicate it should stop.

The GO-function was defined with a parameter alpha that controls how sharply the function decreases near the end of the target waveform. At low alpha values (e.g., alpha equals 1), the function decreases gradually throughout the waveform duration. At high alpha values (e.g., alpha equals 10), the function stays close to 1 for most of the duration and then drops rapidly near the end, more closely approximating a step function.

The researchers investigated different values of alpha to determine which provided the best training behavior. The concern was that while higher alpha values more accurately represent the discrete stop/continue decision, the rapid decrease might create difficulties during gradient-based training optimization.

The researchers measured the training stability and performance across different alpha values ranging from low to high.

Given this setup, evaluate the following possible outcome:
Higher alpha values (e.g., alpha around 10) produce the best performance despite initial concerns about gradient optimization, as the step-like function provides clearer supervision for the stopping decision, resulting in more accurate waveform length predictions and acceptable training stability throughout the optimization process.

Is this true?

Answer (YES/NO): NO